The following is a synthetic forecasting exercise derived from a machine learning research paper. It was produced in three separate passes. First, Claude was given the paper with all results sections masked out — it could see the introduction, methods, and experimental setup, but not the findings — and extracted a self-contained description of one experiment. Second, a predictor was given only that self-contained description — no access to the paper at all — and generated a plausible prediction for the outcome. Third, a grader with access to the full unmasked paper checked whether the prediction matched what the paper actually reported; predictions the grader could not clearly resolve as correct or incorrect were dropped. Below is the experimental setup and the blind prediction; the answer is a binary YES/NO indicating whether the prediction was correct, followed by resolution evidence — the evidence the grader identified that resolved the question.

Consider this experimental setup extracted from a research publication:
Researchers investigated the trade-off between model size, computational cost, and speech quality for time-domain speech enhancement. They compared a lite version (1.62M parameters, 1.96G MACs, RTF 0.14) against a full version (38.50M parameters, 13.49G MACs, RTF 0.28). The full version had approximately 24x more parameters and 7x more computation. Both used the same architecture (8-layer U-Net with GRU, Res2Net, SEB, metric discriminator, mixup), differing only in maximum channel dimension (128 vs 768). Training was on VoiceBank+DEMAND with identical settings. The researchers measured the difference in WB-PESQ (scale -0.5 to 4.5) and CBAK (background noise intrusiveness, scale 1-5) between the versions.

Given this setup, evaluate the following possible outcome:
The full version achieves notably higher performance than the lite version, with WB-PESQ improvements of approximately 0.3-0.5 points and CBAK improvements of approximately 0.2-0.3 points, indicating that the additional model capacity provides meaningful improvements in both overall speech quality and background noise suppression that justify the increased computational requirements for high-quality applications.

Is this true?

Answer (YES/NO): NO